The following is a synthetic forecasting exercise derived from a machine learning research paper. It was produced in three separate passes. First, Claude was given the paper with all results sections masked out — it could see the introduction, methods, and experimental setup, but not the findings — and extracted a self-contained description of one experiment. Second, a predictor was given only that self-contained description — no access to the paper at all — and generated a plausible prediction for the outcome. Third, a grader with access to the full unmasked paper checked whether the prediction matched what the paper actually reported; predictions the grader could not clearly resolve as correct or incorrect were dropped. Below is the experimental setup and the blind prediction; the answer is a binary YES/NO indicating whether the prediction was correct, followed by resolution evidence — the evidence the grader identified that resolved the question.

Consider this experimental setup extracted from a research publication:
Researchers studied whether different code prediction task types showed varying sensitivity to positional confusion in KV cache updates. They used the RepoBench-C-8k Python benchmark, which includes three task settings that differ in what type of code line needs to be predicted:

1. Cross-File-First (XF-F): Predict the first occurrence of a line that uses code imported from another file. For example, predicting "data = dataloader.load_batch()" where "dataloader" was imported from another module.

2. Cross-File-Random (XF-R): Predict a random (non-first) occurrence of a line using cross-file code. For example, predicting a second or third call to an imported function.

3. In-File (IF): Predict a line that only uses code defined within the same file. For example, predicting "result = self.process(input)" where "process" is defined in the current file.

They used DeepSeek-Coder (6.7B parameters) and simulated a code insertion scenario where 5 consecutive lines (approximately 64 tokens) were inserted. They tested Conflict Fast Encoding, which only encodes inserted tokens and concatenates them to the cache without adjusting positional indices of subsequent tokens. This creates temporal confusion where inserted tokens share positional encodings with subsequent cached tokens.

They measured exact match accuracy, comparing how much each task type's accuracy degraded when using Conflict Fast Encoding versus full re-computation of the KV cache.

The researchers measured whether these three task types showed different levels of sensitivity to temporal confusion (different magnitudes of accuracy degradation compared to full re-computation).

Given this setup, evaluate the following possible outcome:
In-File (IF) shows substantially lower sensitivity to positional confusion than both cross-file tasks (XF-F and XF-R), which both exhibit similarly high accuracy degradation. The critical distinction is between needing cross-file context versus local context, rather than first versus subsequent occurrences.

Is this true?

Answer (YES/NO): NO